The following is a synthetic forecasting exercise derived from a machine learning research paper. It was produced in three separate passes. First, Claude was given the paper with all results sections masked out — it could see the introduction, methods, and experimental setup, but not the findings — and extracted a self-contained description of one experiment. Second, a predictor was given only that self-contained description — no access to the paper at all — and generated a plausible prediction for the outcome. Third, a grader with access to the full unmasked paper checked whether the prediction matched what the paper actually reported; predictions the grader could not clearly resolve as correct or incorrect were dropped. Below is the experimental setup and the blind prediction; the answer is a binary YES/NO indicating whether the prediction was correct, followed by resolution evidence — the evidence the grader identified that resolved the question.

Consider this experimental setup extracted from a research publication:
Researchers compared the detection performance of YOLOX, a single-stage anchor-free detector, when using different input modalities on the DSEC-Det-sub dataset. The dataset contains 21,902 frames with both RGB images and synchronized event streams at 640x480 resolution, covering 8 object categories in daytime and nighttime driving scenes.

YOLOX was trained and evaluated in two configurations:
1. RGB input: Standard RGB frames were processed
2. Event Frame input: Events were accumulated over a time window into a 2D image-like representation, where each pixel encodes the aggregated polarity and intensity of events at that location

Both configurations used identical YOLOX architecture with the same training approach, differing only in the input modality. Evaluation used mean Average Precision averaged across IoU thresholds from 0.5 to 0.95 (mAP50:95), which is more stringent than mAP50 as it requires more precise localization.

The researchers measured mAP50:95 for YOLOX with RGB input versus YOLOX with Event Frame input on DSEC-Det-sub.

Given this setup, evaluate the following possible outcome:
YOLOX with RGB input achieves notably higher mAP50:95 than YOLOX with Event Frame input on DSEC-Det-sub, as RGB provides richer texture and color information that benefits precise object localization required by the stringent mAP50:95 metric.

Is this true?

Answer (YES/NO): YES